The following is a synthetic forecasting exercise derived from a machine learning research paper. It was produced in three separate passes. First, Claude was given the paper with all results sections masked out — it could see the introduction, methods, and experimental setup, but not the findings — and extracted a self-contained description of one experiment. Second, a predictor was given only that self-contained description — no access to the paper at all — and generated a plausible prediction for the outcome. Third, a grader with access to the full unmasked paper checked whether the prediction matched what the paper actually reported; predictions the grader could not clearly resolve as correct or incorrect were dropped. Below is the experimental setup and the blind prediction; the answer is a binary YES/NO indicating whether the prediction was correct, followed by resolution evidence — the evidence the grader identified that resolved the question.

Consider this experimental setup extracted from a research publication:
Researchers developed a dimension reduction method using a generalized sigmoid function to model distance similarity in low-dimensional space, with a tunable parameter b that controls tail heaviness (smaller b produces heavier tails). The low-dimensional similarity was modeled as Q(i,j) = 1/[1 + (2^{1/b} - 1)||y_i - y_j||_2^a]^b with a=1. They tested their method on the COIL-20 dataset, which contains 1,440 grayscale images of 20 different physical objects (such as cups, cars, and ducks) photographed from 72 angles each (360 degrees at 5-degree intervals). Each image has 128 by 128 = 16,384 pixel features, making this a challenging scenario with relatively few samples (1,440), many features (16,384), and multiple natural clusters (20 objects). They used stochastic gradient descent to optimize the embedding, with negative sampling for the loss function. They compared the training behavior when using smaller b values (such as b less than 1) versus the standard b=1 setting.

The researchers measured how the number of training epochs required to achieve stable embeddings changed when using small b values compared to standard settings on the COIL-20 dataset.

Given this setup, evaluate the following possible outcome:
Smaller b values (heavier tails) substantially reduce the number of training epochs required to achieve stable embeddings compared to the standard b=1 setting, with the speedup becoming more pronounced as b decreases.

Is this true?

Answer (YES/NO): NO